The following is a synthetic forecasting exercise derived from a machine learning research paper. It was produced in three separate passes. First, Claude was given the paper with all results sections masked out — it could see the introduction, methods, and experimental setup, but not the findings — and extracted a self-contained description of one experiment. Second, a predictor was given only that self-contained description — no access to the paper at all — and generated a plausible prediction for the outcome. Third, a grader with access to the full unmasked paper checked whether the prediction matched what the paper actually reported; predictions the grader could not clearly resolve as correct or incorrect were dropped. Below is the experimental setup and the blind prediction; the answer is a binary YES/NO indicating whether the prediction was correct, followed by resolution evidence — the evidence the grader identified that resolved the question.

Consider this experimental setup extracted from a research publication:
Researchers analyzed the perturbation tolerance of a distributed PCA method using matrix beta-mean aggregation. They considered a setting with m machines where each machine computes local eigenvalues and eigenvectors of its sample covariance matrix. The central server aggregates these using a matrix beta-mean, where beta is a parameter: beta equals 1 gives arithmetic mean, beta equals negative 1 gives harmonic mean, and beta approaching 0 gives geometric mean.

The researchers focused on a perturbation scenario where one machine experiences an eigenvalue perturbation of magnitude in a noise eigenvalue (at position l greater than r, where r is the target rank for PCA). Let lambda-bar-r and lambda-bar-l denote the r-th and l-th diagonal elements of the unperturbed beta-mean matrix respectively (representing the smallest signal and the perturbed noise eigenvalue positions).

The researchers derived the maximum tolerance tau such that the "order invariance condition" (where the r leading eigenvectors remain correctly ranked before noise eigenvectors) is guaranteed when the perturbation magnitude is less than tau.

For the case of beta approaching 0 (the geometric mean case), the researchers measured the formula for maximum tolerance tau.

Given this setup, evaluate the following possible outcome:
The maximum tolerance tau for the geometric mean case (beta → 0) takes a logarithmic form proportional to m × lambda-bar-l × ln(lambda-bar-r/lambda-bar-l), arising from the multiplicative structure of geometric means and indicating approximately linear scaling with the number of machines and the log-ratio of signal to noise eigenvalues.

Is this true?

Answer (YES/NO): NO